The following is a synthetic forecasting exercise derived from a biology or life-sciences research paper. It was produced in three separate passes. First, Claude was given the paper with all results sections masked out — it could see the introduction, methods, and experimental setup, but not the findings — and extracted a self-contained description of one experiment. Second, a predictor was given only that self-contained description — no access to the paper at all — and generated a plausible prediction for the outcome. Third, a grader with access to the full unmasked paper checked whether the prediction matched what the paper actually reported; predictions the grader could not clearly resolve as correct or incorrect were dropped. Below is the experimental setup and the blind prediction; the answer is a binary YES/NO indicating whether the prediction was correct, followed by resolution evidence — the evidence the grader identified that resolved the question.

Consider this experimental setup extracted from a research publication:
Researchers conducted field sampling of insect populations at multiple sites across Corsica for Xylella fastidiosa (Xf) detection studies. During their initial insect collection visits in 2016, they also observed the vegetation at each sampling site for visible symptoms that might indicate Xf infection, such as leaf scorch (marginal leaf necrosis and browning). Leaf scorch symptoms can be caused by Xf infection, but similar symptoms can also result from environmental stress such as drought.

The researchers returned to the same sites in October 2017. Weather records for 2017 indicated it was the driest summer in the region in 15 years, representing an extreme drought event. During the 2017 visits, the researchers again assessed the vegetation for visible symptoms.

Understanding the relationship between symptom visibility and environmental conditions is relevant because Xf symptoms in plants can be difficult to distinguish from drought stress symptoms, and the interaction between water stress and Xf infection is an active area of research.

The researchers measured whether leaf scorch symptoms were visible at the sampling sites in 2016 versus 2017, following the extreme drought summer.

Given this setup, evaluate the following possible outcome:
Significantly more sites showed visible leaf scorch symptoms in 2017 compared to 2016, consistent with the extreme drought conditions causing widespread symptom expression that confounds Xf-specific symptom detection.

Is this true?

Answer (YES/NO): YES